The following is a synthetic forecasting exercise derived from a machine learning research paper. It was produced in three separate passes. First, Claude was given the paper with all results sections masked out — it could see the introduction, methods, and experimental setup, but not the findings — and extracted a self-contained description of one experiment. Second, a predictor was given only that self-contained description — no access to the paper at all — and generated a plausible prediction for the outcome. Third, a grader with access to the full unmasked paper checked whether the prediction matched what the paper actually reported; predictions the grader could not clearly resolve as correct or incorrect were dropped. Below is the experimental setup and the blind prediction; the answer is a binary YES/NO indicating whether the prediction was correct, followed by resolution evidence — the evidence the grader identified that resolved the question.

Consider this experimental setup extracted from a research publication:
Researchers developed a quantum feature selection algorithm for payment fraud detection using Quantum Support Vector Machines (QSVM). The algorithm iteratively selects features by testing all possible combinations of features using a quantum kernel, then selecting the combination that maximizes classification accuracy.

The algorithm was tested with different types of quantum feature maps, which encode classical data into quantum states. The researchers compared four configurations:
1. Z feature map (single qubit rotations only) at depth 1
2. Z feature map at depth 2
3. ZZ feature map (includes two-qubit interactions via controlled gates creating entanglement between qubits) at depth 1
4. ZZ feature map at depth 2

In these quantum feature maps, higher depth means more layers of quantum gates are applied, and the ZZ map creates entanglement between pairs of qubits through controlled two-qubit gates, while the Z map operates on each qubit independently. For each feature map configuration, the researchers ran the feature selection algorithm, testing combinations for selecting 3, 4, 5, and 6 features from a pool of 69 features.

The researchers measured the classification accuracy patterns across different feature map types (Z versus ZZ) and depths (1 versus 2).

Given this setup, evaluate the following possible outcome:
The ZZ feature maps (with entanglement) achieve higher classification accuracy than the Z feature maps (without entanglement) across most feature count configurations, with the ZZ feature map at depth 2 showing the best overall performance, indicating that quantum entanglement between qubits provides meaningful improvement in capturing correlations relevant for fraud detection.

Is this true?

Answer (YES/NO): YES